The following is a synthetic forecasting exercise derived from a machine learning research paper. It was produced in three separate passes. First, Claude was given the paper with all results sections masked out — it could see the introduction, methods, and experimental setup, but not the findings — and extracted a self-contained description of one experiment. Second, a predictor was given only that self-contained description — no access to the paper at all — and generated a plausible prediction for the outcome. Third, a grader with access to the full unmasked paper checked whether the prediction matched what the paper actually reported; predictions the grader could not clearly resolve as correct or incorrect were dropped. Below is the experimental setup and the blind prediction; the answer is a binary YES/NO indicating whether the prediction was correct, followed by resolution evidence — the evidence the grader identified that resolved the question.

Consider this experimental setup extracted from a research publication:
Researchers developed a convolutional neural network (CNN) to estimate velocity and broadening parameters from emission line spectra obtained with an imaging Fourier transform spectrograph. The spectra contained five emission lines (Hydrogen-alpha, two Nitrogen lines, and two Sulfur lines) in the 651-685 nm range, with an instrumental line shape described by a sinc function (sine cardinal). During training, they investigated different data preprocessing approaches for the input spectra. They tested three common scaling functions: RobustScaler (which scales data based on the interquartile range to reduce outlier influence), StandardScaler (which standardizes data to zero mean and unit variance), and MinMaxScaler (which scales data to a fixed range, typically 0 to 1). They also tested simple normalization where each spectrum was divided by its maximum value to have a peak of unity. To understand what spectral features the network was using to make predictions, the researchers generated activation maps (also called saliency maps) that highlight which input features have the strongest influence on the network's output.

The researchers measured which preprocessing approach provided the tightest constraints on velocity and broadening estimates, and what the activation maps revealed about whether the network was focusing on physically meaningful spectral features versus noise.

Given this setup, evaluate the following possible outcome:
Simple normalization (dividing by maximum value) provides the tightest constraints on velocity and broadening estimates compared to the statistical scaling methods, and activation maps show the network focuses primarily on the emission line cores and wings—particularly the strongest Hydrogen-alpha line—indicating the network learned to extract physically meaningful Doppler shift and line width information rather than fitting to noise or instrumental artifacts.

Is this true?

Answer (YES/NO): NO